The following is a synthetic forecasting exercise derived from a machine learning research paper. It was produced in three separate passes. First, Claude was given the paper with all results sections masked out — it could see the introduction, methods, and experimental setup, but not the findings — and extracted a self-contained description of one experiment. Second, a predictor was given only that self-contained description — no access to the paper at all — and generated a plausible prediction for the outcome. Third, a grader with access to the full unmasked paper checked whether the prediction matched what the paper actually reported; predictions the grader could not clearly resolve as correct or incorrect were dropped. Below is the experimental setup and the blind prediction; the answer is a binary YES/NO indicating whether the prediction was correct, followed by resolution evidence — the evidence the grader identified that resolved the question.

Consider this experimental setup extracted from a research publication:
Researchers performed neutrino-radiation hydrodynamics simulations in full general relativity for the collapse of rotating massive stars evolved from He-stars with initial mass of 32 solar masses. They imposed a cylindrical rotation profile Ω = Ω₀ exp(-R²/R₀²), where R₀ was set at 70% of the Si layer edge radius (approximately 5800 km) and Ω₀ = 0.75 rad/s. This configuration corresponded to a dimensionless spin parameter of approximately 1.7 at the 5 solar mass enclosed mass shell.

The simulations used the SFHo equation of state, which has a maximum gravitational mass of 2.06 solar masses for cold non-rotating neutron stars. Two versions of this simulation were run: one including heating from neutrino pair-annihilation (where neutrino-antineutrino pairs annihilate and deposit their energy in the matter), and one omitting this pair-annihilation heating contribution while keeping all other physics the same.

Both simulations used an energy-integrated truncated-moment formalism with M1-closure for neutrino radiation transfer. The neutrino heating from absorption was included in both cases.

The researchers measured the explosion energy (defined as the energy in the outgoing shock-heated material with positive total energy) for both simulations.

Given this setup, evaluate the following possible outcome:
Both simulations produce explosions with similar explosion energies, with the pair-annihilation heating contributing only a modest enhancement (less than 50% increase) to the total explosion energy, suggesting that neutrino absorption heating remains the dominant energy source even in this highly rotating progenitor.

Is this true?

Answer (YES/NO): NO